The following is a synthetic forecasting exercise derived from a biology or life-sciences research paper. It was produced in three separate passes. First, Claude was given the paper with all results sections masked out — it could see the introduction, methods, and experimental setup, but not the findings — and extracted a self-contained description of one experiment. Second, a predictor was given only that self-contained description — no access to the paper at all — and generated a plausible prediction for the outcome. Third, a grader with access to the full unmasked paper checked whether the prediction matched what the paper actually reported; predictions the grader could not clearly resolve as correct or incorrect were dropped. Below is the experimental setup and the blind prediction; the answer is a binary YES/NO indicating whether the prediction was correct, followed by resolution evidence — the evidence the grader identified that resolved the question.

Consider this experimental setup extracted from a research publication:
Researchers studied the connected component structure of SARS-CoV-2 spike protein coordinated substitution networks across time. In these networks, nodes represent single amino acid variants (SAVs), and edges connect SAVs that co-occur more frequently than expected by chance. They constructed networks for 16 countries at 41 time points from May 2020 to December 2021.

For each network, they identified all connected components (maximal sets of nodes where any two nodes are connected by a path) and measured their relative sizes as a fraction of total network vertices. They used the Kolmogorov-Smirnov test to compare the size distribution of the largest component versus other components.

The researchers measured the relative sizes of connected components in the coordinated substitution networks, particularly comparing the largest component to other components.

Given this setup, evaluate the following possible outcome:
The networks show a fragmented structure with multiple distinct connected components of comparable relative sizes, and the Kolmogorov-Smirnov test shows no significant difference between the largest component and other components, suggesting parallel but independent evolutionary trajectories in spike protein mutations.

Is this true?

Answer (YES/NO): NO